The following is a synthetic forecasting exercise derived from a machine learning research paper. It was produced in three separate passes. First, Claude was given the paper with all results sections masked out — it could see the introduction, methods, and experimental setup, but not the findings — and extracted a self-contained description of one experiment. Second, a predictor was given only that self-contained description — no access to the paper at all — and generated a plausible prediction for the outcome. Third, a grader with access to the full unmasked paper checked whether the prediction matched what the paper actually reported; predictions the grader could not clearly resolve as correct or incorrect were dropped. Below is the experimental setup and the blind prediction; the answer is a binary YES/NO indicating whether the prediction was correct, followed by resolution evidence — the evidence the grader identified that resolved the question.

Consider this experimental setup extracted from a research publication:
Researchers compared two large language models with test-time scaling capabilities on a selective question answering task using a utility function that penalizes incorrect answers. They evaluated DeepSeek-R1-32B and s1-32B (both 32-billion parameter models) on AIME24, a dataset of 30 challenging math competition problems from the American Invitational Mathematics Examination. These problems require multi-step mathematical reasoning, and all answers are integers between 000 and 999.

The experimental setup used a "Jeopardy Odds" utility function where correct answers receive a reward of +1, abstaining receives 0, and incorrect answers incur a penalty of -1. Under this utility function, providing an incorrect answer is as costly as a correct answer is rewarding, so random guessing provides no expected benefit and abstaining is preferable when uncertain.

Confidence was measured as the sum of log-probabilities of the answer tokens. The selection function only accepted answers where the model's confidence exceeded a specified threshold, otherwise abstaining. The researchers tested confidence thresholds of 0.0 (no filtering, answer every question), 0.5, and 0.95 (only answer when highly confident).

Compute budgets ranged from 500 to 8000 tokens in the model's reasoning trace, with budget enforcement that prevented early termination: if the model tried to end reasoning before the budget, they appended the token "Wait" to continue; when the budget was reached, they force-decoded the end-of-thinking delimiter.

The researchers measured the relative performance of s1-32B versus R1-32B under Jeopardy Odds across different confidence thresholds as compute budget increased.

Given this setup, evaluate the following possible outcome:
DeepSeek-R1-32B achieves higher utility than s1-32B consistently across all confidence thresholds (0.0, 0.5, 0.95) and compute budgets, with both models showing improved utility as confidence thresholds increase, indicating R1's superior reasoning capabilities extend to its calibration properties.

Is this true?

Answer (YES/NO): NO